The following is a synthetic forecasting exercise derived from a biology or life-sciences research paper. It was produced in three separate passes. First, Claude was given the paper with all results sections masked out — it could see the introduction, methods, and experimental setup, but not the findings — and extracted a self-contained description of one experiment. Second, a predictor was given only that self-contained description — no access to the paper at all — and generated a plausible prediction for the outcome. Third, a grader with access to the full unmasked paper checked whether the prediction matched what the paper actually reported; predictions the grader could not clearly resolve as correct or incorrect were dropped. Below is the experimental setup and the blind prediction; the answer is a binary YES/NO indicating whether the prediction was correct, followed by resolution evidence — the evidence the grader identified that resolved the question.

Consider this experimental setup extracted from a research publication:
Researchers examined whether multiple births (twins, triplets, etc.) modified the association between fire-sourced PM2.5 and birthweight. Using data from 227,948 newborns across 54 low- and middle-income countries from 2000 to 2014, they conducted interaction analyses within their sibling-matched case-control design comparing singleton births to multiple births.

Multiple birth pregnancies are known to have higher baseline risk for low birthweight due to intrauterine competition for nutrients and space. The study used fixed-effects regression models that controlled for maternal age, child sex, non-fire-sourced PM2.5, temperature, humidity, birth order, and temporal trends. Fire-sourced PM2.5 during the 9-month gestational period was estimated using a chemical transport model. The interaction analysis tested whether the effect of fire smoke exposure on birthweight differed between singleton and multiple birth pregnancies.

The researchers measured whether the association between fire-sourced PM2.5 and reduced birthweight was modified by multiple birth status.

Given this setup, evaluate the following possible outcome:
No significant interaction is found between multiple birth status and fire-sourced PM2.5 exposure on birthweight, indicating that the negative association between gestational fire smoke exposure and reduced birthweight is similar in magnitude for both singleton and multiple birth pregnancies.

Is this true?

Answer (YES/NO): YES